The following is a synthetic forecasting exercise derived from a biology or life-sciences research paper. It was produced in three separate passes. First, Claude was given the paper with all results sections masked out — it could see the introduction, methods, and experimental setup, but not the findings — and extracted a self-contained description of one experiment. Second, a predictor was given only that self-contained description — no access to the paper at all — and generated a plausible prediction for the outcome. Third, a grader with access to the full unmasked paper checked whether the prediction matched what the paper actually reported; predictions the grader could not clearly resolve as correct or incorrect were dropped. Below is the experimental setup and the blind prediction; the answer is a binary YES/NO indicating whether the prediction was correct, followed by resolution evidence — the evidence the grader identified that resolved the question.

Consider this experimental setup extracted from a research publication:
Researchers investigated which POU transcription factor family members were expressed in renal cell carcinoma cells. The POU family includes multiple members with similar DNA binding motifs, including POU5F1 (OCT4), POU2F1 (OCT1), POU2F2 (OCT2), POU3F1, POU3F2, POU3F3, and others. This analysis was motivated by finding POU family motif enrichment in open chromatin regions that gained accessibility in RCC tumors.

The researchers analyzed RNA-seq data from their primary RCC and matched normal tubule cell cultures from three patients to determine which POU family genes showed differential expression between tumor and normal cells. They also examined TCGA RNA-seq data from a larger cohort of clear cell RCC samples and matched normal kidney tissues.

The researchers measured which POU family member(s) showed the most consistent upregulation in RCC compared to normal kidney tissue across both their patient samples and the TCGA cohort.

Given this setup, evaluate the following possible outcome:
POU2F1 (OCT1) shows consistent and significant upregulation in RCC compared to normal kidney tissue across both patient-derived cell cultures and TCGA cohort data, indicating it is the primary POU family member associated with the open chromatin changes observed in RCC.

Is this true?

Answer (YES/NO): NO